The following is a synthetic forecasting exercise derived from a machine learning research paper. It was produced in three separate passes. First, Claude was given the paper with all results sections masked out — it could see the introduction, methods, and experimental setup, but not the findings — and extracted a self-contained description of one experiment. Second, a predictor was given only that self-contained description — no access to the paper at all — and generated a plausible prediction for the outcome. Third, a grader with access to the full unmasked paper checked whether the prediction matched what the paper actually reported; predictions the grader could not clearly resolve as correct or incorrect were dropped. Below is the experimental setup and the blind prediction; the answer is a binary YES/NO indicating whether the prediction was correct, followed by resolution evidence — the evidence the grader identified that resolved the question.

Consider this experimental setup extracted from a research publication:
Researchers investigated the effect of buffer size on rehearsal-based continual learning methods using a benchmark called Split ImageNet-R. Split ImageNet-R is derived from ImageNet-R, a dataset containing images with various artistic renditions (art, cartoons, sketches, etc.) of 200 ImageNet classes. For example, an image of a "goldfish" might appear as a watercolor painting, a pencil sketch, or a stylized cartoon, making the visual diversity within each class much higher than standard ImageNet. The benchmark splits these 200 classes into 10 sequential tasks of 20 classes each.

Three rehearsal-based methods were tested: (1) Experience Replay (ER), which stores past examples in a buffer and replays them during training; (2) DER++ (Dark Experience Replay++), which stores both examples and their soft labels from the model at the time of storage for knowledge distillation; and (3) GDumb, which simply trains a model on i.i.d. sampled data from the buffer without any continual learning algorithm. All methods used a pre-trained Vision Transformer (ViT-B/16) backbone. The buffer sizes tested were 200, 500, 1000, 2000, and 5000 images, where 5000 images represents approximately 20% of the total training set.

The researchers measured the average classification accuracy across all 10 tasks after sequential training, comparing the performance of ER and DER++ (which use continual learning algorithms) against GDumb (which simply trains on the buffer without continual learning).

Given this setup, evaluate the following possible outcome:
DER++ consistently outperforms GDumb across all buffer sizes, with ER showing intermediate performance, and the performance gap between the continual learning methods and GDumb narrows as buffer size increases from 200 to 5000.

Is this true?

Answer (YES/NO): NO